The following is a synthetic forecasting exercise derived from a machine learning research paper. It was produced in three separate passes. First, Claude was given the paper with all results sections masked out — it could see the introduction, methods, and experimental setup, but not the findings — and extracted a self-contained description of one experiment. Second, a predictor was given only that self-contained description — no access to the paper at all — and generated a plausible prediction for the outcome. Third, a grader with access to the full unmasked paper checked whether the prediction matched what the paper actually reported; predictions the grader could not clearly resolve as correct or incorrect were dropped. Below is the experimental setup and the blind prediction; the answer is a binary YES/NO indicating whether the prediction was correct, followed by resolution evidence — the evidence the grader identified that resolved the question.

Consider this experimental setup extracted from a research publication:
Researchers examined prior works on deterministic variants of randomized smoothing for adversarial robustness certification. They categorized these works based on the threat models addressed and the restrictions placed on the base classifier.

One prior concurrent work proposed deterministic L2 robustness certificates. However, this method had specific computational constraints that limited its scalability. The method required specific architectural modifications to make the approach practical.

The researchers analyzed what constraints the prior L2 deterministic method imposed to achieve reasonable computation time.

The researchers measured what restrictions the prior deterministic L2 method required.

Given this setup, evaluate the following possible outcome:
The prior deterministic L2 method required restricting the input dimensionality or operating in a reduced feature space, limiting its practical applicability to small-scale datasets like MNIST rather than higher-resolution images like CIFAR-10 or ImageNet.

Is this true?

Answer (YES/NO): NO